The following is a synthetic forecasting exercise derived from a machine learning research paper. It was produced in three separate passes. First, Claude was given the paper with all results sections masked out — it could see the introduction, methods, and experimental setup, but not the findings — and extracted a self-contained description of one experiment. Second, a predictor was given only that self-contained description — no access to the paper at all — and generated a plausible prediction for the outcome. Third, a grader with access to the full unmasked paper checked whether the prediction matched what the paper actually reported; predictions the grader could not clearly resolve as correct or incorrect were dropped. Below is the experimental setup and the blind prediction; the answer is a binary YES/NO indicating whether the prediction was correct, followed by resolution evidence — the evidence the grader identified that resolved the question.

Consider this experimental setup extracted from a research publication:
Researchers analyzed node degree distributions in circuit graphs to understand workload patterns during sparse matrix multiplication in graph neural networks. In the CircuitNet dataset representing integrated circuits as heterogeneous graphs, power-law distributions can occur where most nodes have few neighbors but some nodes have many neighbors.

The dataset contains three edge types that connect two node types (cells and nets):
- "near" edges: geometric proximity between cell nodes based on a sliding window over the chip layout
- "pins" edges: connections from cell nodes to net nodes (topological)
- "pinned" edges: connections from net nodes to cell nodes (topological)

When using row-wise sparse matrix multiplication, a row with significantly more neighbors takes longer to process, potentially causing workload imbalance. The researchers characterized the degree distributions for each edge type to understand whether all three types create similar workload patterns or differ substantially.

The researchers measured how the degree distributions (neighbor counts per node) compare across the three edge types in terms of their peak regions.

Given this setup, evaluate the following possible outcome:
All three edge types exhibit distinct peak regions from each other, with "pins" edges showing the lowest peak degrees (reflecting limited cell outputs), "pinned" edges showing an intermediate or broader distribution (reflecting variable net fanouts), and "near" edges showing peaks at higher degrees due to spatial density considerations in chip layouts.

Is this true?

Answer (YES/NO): NO